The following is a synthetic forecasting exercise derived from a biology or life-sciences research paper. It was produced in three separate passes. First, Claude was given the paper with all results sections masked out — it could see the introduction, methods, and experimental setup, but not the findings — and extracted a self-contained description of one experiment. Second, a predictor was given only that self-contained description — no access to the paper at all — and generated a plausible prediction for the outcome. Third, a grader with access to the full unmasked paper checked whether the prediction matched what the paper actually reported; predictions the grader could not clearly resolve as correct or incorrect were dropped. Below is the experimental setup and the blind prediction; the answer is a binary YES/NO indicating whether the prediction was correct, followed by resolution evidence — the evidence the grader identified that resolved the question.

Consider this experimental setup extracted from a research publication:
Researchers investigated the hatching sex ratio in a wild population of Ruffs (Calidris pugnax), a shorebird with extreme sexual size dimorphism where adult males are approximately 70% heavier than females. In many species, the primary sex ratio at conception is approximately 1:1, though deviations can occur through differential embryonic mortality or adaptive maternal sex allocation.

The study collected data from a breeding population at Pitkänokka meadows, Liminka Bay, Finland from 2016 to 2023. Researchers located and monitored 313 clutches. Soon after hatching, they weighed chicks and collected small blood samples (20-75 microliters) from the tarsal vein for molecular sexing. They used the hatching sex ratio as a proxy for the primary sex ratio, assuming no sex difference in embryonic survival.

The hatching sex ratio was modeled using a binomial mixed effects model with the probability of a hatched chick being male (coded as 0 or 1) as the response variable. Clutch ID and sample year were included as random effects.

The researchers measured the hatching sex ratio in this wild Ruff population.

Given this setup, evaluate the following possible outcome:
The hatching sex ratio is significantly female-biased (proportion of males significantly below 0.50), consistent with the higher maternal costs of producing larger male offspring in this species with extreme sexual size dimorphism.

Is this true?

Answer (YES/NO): NO